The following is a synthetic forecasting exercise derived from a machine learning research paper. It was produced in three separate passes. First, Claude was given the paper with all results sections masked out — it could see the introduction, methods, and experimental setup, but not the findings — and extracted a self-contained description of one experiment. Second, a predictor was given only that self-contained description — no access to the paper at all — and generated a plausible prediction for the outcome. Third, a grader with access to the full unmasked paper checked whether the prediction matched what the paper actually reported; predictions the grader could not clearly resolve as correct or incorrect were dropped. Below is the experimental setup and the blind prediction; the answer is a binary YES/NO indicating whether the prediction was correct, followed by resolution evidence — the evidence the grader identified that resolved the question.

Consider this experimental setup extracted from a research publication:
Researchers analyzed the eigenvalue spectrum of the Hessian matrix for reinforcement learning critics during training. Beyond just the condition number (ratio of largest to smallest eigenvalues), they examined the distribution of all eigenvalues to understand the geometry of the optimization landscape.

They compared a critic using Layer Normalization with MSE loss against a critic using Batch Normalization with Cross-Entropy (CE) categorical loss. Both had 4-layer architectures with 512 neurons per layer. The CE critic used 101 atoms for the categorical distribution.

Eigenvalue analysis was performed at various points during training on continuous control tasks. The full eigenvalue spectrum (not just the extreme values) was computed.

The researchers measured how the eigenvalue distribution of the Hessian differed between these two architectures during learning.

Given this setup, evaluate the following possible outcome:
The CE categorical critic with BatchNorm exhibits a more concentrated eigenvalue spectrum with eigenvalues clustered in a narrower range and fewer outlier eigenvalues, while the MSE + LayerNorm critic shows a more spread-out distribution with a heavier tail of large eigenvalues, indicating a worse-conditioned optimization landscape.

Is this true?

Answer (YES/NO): YES